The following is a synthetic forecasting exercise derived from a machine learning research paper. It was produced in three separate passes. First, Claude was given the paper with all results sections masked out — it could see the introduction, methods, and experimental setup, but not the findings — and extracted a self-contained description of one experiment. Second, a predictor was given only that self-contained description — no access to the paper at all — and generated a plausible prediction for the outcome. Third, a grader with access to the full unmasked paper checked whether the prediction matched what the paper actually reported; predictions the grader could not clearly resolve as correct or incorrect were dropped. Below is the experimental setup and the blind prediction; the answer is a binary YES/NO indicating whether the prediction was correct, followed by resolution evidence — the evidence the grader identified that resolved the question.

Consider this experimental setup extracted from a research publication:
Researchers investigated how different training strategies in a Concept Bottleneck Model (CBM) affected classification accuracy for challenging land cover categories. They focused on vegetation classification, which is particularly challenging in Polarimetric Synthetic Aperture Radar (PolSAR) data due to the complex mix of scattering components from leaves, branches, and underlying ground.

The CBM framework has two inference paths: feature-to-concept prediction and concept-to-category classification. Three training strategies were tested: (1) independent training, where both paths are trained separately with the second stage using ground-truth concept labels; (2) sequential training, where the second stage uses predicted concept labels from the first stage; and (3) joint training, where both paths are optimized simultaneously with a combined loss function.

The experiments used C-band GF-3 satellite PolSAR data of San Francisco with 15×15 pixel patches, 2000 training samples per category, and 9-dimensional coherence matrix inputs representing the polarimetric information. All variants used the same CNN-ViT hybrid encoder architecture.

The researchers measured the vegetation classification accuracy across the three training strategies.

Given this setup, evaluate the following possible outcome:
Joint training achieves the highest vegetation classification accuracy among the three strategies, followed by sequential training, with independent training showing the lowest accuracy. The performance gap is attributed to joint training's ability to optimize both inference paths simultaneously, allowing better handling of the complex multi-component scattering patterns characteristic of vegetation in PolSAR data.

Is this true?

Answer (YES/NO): NO